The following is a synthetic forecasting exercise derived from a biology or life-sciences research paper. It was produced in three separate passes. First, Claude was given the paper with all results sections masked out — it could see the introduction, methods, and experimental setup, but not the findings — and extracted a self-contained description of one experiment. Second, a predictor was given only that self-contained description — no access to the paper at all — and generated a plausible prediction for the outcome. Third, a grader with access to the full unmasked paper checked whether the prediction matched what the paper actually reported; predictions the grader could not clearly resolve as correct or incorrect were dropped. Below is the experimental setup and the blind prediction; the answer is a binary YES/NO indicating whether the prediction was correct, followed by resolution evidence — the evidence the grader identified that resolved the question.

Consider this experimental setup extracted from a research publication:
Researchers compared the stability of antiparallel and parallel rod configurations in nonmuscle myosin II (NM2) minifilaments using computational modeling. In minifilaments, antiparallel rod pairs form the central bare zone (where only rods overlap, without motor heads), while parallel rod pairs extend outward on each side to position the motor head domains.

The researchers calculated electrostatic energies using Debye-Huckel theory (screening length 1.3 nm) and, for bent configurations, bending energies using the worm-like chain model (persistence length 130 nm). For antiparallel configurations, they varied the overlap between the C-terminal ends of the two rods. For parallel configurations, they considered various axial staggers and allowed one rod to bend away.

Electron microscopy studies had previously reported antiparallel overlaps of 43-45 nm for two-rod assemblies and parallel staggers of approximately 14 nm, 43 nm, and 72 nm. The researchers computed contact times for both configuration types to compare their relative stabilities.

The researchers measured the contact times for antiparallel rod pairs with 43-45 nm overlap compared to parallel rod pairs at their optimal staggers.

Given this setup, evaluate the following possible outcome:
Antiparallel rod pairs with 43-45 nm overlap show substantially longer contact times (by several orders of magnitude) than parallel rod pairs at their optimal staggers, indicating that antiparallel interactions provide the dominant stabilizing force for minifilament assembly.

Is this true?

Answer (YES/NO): NO